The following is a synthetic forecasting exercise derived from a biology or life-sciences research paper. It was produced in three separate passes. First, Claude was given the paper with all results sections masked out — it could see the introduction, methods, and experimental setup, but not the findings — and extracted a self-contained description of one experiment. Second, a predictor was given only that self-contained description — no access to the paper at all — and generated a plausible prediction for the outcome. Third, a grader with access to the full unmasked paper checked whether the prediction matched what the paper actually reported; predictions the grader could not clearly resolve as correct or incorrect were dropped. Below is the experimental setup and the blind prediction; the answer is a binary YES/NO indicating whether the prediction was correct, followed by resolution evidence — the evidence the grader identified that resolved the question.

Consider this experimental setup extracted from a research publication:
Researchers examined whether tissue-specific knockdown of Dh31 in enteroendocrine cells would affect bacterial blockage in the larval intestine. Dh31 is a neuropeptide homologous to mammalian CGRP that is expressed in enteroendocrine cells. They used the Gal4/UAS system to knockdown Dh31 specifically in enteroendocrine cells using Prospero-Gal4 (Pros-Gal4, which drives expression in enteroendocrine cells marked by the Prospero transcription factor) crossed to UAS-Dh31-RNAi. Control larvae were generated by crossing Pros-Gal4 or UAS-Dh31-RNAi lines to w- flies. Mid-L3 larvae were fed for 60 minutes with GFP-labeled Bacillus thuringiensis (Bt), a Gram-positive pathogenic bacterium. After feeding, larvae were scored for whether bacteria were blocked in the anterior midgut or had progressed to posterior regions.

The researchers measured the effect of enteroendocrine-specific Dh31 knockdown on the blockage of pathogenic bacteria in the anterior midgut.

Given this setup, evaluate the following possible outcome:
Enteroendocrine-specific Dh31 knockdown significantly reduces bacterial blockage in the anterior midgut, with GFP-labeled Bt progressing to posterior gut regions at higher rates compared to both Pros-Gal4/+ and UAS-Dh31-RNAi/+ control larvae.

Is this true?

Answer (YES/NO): YES